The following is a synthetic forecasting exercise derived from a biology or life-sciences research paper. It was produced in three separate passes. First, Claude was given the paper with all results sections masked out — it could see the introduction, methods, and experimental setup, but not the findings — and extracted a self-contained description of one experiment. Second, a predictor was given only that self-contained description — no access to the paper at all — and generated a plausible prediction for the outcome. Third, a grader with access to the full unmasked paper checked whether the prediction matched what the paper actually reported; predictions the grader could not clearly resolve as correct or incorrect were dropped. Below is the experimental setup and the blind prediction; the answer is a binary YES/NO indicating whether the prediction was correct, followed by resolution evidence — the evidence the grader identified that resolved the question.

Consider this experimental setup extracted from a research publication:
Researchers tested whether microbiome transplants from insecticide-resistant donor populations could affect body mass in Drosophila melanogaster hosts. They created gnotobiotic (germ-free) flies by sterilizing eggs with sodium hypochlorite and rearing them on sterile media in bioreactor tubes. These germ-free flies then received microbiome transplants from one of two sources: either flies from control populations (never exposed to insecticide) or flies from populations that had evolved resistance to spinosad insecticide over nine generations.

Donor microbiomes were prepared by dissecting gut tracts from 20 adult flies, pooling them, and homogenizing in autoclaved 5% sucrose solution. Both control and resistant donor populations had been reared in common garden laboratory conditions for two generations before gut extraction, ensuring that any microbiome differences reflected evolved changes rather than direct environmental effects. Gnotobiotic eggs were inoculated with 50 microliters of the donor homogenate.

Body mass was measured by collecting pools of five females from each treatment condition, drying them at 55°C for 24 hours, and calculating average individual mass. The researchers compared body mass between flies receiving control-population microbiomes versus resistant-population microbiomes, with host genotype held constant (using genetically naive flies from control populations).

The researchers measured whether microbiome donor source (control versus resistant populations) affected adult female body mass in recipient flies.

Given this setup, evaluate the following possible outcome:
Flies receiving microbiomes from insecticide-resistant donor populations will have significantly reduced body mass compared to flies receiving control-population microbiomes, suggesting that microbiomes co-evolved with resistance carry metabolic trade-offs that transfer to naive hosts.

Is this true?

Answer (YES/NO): NO